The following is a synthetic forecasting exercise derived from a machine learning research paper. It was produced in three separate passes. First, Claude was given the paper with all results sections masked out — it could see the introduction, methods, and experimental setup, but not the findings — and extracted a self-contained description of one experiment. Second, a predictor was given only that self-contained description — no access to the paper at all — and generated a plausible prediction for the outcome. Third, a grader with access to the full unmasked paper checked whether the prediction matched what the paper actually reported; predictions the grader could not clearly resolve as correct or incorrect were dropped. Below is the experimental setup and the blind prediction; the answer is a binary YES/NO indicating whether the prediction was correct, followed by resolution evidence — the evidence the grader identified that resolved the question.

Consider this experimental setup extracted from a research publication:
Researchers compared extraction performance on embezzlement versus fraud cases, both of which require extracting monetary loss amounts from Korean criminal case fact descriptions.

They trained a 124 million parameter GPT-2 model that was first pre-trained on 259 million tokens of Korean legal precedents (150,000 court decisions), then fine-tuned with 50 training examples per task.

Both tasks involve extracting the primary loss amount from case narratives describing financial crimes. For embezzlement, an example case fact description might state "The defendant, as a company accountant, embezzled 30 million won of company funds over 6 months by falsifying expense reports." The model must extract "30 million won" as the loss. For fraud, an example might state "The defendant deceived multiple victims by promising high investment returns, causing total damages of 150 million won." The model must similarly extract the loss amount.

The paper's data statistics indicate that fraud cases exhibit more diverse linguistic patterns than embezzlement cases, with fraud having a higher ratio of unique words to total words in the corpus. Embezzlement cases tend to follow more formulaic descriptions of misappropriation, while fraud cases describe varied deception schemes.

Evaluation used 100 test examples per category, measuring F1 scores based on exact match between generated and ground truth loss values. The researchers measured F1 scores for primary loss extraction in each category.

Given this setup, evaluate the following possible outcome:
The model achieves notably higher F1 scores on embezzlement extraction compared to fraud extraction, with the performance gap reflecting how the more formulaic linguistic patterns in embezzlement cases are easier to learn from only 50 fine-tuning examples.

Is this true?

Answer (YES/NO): YES